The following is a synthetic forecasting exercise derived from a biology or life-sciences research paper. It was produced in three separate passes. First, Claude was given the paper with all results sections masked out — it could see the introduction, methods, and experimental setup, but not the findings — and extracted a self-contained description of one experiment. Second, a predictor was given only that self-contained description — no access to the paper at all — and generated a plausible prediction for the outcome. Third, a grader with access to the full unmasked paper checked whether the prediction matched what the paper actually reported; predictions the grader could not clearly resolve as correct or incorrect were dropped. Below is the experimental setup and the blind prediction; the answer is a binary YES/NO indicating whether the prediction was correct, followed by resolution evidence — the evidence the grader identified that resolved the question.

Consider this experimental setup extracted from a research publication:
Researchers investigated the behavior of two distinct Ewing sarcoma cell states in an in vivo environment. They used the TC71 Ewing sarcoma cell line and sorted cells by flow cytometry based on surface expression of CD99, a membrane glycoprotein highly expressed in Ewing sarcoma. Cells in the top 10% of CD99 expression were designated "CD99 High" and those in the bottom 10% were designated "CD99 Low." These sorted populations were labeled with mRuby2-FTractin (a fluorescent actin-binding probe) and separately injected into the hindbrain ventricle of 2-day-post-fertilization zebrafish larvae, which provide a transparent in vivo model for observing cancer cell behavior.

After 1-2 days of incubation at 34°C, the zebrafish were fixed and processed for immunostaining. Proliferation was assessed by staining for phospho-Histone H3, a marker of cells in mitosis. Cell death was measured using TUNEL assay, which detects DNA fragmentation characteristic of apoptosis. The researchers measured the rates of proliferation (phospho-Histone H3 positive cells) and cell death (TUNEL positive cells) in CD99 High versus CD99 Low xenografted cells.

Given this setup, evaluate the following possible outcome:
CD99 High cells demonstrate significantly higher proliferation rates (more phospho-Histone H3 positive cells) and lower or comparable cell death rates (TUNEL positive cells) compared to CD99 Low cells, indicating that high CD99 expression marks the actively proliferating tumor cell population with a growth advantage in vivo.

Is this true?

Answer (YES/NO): YES